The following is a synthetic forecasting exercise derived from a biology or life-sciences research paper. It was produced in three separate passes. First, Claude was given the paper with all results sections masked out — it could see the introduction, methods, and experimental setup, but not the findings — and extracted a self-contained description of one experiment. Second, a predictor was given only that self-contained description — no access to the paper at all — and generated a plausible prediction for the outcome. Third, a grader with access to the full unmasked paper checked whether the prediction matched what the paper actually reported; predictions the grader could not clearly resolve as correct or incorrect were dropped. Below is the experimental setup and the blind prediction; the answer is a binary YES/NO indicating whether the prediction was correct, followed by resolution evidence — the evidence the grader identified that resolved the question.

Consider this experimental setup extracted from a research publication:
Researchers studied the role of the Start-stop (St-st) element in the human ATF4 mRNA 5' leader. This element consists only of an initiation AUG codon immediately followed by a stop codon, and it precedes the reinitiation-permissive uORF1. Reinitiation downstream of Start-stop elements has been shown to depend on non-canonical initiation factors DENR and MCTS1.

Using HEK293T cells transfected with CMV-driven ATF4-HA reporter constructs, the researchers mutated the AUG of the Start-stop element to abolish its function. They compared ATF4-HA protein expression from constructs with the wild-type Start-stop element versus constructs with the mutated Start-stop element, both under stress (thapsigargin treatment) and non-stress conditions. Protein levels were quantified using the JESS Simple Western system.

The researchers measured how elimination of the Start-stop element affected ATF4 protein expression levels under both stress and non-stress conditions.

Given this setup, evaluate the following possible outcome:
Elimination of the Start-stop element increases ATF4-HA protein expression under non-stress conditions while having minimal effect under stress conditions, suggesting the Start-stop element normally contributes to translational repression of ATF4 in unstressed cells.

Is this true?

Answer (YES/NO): NO